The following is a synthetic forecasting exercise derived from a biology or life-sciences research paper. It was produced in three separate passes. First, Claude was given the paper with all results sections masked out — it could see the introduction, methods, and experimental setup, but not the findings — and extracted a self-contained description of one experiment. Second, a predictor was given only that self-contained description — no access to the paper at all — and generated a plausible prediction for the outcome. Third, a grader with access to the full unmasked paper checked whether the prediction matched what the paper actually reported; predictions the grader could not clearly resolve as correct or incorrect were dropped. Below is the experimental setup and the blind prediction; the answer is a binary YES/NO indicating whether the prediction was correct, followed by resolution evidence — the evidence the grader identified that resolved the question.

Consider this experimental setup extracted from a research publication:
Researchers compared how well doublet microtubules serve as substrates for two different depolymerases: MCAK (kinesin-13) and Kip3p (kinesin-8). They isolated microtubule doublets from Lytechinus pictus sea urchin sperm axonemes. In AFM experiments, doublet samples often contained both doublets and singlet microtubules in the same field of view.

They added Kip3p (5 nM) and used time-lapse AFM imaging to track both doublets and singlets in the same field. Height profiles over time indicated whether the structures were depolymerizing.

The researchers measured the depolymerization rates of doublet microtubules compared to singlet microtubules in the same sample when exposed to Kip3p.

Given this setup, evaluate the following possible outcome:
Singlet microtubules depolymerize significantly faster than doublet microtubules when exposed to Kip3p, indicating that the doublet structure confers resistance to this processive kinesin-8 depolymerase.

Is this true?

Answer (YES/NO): YES